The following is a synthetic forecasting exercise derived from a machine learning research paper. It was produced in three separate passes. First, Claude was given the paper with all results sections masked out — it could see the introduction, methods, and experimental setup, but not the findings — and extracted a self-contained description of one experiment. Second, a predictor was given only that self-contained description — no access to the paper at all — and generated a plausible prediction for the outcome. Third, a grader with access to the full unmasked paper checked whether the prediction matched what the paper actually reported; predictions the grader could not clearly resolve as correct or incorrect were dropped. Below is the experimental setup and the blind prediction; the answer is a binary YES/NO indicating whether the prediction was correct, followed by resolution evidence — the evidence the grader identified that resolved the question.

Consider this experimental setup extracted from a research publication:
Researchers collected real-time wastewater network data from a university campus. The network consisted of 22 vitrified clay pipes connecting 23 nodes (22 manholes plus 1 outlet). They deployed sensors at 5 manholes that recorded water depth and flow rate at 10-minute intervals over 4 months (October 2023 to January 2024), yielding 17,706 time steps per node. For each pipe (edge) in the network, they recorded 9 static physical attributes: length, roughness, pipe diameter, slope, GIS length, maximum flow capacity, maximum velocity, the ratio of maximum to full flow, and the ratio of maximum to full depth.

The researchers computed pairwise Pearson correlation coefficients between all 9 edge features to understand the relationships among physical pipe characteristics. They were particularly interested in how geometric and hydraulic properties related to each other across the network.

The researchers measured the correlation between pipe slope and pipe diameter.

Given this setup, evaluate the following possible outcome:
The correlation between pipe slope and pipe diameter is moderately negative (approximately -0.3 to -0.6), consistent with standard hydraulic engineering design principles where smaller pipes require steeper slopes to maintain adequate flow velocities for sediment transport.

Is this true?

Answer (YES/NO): NO